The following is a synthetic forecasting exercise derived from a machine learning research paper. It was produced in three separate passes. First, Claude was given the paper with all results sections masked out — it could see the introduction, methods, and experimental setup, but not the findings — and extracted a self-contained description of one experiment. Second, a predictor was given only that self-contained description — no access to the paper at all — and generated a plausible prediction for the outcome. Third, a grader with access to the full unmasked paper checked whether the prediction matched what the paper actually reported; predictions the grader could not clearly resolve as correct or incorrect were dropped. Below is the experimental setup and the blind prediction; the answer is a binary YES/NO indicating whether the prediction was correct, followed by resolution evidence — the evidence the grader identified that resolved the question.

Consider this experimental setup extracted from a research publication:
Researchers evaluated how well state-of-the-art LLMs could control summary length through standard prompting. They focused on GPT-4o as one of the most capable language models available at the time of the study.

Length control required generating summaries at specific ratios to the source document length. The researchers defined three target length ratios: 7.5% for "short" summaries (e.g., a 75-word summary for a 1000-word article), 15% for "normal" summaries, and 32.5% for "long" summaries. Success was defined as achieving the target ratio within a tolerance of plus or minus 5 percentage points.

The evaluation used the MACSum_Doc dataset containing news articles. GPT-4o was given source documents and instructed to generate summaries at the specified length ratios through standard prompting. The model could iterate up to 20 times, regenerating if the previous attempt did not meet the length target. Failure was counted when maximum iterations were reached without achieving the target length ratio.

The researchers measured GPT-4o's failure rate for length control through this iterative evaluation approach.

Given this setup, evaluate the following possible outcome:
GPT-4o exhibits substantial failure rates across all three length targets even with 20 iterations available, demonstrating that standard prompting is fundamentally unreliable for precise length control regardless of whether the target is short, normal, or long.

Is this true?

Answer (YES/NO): NO